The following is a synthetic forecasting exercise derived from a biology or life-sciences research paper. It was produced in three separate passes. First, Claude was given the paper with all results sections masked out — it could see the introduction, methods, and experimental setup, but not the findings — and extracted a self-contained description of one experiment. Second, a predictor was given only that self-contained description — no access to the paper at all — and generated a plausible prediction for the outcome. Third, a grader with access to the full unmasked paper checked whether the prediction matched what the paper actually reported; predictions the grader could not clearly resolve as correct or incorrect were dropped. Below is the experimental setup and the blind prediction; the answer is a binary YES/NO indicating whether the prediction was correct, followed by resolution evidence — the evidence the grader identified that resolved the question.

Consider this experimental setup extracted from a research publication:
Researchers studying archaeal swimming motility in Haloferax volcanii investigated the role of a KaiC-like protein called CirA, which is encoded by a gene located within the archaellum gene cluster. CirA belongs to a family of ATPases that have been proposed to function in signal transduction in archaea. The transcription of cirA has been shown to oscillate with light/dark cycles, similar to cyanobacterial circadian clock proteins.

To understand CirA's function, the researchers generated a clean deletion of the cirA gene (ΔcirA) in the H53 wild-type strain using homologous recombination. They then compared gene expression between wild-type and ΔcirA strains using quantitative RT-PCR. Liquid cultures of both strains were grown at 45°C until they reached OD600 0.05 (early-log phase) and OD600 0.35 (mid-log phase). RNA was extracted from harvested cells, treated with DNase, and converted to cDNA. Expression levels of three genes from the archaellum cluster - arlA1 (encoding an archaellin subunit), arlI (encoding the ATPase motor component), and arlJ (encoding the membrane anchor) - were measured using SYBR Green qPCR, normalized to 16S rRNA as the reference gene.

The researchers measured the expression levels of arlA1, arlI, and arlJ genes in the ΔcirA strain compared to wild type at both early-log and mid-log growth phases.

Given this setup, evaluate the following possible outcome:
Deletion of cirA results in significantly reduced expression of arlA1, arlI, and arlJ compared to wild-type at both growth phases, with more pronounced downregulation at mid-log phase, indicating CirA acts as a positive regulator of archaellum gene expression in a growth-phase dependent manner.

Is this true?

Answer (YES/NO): NO